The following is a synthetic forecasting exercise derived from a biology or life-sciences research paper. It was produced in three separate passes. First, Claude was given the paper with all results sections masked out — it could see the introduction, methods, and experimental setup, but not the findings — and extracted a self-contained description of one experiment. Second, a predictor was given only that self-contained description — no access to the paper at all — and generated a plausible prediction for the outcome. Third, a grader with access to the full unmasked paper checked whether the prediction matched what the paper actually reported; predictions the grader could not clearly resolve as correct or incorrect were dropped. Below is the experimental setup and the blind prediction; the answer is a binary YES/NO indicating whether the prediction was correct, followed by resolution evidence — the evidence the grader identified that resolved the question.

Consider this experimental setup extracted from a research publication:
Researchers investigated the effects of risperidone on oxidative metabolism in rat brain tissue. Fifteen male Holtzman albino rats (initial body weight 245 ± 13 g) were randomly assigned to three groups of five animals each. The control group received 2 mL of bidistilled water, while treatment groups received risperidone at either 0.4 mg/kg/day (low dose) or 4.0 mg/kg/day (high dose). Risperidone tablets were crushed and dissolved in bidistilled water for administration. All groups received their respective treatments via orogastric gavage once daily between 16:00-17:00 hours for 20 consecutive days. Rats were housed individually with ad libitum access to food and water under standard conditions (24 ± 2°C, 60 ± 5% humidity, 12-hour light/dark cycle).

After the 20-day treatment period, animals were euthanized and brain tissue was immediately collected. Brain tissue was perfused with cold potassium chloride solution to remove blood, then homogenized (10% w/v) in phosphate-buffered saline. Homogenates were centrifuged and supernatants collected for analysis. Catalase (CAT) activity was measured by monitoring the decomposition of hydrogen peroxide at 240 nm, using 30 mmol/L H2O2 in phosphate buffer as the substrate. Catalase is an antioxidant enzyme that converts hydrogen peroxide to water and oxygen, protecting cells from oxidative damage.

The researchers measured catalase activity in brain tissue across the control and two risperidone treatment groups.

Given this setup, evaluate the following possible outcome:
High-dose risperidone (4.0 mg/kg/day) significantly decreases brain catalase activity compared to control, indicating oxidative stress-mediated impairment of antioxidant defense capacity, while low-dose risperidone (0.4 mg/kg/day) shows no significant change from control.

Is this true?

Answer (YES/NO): NO